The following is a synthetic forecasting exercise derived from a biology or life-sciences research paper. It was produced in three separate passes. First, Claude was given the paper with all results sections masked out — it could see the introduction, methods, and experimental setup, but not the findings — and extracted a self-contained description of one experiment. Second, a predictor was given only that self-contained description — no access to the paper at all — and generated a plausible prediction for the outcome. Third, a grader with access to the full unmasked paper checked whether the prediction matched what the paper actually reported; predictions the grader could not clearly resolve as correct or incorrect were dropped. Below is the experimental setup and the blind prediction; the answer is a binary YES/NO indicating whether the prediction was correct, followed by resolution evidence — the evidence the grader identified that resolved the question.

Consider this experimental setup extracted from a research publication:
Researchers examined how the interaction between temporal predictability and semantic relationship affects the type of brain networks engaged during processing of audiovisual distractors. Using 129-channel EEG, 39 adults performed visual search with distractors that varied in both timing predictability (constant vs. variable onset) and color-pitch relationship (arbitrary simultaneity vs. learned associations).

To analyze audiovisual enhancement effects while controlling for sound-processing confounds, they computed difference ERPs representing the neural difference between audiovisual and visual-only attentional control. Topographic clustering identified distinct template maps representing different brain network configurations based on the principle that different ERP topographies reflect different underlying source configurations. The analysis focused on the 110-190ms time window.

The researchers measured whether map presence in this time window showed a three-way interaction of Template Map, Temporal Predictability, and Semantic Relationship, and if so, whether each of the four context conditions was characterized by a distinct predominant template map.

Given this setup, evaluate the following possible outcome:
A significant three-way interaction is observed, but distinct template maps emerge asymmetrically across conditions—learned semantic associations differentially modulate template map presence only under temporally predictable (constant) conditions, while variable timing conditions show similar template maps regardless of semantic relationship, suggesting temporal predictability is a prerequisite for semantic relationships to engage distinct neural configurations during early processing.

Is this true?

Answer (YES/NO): NO